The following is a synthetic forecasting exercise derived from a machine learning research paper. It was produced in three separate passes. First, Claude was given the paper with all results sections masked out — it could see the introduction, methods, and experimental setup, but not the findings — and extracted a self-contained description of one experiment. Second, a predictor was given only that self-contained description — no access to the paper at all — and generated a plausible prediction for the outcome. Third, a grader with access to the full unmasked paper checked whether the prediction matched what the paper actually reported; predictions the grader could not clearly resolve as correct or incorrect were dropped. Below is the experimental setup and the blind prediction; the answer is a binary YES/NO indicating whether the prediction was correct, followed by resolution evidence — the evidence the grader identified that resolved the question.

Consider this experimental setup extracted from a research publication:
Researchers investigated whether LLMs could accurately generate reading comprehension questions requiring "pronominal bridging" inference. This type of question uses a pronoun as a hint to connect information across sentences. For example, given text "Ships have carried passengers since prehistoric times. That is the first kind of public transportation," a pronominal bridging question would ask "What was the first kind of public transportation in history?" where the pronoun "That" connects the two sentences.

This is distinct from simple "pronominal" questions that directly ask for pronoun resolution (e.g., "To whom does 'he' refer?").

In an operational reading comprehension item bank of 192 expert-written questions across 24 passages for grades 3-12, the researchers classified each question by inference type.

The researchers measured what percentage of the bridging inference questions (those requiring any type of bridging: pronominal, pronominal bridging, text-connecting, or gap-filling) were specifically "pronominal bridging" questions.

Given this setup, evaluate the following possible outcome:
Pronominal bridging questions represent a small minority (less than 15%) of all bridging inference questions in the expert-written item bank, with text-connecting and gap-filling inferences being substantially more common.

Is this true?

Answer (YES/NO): NO